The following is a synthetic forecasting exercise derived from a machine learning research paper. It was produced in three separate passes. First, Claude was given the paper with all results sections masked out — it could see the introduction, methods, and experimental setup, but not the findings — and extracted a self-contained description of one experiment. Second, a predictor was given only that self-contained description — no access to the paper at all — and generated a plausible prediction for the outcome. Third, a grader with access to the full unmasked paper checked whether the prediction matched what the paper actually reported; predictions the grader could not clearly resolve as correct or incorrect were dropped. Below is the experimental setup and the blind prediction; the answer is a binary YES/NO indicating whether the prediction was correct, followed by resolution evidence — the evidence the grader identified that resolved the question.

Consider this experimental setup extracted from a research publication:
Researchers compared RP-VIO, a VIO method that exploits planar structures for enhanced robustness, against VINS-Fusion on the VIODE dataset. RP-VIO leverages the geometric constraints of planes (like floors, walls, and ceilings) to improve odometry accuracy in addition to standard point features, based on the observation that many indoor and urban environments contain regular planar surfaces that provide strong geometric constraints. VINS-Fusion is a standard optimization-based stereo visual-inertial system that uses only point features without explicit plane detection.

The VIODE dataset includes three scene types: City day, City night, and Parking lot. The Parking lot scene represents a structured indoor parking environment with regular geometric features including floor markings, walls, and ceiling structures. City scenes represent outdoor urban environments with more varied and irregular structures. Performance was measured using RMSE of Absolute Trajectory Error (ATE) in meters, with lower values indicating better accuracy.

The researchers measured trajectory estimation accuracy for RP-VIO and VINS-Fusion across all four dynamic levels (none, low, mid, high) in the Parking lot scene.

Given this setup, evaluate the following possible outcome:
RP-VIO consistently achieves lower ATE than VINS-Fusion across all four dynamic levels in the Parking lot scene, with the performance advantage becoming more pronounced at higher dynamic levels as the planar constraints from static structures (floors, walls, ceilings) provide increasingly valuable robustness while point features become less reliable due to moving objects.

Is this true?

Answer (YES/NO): NO